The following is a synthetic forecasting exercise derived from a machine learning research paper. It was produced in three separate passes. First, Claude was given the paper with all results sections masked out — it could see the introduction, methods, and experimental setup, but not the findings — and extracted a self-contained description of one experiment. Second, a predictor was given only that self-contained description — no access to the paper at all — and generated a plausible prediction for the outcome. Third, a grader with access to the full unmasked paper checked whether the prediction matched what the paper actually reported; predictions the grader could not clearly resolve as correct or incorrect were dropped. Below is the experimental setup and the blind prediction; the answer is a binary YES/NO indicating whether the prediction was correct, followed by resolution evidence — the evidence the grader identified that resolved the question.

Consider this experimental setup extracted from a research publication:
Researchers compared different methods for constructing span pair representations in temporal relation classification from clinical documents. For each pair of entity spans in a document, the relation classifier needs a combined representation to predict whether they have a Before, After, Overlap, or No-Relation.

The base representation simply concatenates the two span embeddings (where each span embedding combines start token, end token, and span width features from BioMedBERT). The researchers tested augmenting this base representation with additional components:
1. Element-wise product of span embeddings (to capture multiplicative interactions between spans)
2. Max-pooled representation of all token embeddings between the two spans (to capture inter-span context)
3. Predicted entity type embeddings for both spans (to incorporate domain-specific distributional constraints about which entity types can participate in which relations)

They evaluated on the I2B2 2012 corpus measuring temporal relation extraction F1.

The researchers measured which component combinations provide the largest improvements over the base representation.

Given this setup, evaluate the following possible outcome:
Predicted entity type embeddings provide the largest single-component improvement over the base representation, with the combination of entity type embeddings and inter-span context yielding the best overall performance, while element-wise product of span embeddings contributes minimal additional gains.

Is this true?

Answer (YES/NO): NO